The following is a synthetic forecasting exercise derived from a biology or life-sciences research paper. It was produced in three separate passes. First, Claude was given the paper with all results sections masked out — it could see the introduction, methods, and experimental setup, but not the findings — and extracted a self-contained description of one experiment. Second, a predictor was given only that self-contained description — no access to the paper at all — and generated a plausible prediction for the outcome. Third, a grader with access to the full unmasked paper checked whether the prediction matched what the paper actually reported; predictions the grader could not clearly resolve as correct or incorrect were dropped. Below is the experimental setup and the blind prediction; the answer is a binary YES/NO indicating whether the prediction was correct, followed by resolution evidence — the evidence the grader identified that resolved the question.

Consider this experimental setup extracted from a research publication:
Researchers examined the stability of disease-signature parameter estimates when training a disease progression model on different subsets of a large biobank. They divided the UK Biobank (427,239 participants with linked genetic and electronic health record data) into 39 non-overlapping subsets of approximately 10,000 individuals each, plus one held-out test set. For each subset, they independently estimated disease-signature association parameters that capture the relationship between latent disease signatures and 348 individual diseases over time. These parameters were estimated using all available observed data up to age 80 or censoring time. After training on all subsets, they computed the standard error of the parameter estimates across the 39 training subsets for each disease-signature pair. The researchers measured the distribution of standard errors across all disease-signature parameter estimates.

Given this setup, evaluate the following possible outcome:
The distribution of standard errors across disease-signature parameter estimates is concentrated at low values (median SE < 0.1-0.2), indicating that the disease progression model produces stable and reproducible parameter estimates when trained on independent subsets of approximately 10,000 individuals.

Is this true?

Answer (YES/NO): YES